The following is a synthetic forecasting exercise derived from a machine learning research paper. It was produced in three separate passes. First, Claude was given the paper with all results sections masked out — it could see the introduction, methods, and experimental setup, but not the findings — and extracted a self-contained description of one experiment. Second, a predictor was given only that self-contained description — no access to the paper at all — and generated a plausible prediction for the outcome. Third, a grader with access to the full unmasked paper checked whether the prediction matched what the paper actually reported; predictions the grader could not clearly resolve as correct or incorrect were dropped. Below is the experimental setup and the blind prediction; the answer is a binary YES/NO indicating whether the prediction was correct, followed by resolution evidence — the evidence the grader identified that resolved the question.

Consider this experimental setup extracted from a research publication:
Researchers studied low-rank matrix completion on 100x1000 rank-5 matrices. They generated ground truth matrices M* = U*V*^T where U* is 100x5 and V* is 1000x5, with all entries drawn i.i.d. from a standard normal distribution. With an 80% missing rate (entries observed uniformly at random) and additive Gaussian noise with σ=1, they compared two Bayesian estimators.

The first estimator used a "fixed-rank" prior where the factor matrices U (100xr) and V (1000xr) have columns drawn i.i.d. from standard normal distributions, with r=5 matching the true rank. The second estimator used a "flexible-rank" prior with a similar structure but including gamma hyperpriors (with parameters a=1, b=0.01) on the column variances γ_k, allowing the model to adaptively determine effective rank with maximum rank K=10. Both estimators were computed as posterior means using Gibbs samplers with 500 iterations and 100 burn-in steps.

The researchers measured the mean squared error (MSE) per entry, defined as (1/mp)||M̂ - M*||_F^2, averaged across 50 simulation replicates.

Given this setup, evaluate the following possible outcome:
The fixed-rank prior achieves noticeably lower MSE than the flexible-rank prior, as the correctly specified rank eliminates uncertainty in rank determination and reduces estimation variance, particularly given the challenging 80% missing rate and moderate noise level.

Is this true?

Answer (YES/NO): NO